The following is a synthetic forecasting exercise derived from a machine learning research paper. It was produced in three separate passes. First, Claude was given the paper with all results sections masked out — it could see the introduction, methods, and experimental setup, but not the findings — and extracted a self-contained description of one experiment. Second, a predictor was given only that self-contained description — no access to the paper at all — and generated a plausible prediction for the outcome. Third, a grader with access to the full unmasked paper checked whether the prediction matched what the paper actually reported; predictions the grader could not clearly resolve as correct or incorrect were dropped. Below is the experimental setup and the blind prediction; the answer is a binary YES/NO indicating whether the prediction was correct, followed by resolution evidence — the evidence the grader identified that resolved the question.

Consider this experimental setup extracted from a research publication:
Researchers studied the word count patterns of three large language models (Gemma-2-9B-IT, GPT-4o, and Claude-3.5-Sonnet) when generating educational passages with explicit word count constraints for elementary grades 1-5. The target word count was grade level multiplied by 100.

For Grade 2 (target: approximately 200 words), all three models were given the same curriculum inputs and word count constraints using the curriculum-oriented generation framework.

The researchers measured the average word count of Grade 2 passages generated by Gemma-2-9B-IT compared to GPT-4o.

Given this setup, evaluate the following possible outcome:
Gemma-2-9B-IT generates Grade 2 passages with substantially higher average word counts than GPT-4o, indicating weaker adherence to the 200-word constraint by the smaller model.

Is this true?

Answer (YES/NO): NO